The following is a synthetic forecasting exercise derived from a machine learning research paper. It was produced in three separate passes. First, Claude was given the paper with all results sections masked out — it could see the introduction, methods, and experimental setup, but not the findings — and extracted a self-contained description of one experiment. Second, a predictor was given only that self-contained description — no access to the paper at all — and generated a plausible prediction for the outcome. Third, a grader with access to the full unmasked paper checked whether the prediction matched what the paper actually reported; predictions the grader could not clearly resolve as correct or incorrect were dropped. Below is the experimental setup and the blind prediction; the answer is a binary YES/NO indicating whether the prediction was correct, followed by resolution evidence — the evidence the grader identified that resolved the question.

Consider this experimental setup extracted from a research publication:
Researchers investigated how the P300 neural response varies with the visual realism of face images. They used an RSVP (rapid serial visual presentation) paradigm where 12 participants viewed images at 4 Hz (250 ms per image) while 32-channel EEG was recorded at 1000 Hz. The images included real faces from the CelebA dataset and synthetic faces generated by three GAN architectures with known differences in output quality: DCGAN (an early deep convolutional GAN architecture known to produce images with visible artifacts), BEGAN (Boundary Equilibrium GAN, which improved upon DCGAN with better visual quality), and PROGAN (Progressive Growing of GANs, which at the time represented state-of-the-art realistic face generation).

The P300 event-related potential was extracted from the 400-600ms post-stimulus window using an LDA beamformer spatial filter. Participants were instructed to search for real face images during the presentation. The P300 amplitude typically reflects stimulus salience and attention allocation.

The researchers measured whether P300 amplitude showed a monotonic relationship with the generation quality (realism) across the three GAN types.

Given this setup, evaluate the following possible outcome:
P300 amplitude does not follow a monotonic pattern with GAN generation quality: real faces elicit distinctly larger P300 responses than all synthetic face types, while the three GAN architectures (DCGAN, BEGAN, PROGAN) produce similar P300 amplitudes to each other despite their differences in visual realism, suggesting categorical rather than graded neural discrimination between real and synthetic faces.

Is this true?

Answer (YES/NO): NO